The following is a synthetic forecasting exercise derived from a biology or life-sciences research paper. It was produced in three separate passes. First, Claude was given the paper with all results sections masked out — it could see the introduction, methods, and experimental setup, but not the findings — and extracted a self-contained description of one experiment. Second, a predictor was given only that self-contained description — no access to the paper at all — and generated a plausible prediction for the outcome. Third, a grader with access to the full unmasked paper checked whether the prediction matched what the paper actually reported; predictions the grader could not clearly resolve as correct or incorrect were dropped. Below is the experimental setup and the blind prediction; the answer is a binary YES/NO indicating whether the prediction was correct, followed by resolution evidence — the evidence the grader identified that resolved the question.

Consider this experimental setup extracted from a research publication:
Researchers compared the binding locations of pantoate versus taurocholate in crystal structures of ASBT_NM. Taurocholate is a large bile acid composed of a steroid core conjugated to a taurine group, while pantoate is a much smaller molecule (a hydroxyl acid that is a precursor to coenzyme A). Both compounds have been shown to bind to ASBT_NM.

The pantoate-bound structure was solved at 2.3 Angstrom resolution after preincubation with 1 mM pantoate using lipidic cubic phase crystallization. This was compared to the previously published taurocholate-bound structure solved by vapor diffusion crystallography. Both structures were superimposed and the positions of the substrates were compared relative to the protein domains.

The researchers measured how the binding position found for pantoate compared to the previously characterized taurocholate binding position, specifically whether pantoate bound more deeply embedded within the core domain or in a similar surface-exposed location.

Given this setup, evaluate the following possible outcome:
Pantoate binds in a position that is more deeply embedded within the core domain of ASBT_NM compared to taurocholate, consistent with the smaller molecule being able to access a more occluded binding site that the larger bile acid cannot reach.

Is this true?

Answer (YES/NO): YES